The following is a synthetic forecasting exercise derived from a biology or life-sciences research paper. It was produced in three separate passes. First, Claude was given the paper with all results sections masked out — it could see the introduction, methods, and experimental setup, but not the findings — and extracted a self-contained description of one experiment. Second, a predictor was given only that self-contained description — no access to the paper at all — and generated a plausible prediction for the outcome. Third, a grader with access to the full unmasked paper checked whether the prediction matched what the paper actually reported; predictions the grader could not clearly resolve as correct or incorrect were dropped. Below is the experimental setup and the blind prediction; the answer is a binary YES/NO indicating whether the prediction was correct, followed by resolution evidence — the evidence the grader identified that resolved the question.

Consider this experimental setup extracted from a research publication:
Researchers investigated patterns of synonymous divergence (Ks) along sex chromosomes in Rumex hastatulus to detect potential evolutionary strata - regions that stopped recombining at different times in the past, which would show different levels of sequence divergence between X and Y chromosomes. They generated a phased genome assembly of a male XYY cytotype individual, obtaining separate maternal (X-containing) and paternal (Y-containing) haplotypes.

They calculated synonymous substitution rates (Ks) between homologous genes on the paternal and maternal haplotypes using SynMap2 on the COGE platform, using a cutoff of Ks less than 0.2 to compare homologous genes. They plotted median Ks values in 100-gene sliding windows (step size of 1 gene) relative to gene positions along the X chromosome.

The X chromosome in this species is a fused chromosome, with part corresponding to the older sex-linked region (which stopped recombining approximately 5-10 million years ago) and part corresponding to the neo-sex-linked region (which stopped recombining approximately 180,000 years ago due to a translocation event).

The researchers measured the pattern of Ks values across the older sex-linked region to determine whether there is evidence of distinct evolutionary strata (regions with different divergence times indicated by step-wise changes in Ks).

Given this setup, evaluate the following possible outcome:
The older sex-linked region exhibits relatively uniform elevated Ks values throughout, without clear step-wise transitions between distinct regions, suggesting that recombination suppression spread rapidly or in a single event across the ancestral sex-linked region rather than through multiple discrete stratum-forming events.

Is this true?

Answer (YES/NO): NO